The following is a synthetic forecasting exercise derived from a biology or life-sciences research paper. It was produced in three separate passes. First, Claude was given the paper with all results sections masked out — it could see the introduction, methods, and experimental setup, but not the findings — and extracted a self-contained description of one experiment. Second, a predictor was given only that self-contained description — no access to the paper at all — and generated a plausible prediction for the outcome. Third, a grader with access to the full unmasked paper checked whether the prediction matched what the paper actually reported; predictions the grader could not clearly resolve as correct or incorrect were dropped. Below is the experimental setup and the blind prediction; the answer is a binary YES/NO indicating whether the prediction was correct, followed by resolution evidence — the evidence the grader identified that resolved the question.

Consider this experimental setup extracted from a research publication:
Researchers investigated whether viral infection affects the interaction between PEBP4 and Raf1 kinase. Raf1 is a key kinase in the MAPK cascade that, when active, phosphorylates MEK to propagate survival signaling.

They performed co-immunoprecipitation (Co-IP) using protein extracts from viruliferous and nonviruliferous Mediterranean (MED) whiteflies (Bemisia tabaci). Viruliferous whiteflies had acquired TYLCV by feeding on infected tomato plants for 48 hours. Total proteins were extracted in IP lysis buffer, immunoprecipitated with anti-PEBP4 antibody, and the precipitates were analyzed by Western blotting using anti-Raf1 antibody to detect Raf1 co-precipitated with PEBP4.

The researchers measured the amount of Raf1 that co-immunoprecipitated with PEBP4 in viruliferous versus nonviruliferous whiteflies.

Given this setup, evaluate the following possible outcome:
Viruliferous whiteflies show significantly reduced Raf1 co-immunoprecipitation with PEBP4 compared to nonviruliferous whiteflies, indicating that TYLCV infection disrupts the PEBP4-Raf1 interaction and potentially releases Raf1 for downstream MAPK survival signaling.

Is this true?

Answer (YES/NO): NO